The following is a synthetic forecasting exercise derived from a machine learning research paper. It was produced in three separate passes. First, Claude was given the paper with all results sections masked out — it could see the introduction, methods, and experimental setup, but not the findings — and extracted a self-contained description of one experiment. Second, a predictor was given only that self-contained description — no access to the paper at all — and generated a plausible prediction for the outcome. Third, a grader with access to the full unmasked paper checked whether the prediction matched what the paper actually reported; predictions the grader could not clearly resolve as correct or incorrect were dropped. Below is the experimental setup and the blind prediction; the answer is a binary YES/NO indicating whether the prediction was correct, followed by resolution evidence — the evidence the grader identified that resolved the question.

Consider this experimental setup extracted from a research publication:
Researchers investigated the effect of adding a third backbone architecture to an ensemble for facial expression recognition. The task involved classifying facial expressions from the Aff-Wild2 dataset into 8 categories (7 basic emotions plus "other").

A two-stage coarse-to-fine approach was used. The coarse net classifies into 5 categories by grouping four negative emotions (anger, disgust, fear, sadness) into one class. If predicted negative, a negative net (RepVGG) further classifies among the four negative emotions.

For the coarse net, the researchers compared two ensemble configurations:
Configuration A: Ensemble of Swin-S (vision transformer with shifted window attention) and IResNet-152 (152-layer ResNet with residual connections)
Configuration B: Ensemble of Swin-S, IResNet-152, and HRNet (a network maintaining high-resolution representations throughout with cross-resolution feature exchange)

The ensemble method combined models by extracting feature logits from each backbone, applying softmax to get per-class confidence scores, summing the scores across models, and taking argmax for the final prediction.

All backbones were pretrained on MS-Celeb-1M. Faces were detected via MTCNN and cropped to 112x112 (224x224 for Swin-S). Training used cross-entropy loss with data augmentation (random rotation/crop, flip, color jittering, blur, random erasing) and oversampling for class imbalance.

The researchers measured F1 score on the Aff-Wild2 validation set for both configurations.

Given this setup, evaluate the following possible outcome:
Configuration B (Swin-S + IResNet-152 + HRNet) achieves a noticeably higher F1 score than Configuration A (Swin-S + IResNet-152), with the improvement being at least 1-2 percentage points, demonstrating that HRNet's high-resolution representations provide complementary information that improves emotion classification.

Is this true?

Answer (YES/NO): YES